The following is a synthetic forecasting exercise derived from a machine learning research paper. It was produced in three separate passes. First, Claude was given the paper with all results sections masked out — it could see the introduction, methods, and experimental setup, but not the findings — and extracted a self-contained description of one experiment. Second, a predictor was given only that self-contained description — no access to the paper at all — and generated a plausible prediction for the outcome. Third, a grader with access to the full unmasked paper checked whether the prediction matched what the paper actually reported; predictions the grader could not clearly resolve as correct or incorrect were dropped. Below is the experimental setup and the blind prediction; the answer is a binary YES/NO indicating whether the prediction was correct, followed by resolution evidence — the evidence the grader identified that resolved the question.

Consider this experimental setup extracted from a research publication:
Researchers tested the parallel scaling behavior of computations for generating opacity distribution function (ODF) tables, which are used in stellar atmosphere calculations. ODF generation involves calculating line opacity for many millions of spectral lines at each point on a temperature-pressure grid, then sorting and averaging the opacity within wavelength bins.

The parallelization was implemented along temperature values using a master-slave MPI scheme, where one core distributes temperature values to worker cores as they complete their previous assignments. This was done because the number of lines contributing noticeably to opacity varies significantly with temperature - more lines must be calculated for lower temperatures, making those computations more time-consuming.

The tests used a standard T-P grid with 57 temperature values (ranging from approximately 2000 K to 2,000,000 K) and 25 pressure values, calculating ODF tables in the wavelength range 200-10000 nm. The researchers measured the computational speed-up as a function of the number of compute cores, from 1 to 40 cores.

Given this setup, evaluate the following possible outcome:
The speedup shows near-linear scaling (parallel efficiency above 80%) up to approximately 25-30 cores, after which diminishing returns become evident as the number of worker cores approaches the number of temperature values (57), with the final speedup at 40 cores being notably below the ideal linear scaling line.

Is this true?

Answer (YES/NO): NO